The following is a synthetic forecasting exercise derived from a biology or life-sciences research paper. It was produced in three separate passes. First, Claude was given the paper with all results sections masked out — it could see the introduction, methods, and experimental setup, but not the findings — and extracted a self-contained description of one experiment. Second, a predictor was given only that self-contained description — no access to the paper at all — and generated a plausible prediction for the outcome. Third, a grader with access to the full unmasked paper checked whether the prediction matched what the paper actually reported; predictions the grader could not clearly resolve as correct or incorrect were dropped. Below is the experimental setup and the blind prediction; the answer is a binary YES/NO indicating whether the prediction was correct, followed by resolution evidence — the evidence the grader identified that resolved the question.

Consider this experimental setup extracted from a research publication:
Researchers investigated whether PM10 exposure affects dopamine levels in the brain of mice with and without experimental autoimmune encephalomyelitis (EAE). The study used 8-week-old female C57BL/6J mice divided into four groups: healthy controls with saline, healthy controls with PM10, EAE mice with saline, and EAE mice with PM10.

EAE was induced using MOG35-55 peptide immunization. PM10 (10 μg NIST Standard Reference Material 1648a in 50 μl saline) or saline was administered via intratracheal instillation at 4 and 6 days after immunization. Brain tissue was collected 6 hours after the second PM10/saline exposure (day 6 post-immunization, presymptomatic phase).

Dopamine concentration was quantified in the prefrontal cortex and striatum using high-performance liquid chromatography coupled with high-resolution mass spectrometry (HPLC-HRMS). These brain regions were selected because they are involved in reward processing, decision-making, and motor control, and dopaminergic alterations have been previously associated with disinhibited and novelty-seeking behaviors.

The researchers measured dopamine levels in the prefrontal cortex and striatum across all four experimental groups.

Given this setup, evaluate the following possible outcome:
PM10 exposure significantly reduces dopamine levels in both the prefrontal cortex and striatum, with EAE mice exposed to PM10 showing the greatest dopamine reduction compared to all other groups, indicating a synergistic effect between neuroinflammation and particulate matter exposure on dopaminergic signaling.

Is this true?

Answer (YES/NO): NO